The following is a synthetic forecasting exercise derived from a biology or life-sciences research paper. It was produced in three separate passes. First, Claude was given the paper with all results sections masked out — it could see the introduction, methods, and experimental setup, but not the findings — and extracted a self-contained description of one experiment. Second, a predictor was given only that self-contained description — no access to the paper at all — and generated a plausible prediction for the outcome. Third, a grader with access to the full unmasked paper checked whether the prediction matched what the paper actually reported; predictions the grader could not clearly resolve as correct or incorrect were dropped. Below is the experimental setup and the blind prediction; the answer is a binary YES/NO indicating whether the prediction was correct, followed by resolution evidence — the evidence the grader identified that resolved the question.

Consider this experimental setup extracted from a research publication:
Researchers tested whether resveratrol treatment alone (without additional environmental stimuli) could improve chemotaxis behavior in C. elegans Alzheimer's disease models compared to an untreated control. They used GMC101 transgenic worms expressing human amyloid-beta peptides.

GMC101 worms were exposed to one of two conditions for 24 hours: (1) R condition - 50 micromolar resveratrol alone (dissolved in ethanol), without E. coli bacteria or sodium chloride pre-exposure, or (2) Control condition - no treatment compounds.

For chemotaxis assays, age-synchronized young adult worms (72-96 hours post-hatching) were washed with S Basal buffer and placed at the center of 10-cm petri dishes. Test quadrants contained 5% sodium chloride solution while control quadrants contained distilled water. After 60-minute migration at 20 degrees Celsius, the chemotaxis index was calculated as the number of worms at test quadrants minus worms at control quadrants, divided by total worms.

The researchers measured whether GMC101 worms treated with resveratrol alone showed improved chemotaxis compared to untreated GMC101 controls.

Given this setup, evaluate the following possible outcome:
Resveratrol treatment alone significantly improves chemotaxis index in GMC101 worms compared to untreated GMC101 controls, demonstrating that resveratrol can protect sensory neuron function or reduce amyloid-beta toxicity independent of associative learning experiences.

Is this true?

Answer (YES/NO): NO